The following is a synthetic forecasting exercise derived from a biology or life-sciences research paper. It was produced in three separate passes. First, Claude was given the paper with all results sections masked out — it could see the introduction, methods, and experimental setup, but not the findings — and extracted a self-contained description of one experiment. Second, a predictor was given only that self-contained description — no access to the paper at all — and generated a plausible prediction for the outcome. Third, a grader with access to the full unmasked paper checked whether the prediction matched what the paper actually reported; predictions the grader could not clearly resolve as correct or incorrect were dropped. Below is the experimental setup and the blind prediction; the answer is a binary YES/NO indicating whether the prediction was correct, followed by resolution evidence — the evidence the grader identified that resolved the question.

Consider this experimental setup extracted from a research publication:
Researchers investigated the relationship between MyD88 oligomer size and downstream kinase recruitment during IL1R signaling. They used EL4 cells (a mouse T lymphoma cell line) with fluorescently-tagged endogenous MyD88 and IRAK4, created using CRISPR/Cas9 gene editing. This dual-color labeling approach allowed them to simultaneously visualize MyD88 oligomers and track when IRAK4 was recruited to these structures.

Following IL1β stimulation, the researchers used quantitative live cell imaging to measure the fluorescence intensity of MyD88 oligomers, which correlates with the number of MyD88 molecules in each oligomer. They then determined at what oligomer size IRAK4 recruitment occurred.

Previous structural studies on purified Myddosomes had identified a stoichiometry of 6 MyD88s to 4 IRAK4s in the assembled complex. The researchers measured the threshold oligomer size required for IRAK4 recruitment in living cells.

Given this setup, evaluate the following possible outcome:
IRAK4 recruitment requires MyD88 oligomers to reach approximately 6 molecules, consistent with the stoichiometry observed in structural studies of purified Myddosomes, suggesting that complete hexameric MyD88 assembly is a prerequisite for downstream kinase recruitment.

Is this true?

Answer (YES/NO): NO